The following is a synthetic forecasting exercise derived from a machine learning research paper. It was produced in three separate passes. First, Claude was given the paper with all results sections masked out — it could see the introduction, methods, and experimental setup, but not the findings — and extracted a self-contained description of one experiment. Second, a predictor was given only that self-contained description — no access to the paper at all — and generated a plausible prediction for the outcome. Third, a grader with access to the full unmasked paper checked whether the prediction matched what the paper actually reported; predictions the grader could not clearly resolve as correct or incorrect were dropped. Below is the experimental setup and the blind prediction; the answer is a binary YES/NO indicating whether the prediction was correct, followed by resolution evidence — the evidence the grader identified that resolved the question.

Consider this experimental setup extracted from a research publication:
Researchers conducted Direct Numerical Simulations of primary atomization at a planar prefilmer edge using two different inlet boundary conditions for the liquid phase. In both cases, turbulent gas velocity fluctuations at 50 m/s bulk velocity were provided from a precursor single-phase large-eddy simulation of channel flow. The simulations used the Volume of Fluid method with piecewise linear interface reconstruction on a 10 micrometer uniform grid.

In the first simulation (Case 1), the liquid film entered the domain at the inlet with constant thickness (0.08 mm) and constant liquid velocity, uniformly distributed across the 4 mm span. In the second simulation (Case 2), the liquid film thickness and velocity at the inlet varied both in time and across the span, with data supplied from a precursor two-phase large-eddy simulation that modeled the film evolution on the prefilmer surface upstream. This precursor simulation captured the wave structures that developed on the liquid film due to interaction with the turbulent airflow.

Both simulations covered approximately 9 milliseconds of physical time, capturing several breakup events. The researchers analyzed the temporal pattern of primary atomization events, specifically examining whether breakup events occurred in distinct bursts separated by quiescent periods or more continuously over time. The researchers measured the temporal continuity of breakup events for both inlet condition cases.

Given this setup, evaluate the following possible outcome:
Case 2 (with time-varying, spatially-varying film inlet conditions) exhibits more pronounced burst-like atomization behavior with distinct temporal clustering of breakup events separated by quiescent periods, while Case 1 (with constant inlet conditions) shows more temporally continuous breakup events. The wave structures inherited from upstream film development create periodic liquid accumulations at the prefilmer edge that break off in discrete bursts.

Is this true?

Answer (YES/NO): NO